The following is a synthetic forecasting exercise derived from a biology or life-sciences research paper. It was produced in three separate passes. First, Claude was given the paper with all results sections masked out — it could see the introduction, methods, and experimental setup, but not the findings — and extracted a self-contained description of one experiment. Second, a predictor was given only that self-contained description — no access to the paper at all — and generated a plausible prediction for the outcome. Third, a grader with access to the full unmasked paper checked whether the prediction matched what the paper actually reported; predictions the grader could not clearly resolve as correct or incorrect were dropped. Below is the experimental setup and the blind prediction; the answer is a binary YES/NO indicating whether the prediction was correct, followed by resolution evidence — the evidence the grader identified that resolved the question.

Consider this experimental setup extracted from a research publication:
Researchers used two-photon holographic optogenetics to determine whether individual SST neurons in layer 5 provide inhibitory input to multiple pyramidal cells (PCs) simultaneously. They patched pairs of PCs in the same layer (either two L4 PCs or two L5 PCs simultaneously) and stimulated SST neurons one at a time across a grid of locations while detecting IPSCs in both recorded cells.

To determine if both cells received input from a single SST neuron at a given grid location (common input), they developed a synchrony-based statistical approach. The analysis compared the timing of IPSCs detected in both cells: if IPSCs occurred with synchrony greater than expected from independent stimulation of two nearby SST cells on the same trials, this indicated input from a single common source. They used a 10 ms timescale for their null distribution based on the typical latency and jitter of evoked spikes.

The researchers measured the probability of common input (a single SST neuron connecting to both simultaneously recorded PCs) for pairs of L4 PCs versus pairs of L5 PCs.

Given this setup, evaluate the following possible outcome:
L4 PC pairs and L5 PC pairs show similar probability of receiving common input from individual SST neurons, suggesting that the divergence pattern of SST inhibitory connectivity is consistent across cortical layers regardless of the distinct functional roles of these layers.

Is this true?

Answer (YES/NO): NO